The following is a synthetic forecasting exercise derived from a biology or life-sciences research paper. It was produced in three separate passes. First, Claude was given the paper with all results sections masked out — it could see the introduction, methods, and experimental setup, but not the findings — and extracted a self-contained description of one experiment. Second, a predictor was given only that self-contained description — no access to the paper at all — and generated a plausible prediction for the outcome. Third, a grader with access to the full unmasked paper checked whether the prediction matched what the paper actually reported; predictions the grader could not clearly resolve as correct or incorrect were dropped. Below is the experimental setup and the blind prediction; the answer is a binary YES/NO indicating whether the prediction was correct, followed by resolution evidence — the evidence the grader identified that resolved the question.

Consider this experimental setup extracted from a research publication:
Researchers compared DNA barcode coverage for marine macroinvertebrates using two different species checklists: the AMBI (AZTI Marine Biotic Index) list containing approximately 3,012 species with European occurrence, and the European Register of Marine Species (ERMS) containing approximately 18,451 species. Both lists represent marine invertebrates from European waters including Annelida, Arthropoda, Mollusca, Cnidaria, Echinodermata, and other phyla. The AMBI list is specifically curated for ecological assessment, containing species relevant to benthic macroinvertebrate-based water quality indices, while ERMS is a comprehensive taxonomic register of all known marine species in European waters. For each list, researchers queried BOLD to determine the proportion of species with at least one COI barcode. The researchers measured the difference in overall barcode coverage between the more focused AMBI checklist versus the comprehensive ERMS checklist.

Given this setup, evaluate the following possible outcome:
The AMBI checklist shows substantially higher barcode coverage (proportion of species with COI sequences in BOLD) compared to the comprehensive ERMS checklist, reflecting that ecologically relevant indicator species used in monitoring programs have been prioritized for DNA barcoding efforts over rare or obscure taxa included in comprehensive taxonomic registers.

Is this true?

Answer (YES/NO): YES